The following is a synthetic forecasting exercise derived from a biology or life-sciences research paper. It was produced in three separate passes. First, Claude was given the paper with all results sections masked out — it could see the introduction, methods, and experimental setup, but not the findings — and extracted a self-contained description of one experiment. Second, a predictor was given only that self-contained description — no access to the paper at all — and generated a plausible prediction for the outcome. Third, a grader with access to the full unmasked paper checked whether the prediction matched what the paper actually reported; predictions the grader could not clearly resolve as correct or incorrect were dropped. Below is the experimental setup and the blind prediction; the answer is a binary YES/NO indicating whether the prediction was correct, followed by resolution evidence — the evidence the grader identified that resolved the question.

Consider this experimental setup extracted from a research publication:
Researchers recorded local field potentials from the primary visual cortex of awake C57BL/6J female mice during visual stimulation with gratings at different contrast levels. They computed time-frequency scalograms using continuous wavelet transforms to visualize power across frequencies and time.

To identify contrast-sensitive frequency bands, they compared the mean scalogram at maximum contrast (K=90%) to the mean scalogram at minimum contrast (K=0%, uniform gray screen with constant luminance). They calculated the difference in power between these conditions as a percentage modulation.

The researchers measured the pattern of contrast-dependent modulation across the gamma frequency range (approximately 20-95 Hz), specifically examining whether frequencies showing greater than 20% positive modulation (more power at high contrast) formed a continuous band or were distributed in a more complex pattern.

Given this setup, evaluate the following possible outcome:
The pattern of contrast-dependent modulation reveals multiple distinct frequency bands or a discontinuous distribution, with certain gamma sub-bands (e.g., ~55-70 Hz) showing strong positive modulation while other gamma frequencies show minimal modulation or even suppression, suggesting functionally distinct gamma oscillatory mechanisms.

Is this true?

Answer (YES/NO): NO